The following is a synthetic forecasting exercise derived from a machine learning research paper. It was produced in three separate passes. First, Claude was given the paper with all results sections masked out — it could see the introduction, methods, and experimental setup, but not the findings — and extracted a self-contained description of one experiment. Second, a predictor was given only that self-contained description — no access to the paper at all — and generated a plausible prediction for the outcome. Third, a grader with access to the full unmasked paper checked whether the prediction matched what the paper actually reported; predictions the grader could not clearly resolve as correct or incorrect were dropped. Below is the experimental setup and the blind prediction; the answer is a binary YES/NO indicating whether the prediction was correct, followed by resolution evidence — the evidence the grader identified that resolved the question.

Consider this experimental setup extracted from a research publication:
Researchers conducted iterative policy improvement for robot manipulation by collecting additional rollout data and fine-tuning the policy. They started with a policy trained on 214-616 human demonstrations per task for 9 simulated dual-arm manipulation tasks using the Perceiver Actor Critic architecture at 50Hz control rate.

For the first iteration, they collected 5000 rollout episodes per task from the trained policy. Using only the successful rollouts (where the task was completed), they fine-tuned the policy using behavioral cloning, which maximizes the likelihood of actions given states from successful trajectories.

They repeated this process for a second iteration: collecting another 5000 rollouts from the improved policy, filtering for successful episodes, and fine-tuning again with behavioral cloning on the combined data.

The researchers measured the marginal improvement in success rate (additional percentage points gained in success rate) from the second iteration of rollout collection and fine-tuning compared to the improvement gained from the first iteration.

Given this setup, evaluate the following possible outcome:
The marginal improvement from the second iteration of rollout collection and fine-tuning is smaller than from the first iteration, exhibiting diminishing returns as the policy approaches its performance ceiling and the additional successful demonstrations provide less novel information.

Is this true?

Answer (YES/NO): YES